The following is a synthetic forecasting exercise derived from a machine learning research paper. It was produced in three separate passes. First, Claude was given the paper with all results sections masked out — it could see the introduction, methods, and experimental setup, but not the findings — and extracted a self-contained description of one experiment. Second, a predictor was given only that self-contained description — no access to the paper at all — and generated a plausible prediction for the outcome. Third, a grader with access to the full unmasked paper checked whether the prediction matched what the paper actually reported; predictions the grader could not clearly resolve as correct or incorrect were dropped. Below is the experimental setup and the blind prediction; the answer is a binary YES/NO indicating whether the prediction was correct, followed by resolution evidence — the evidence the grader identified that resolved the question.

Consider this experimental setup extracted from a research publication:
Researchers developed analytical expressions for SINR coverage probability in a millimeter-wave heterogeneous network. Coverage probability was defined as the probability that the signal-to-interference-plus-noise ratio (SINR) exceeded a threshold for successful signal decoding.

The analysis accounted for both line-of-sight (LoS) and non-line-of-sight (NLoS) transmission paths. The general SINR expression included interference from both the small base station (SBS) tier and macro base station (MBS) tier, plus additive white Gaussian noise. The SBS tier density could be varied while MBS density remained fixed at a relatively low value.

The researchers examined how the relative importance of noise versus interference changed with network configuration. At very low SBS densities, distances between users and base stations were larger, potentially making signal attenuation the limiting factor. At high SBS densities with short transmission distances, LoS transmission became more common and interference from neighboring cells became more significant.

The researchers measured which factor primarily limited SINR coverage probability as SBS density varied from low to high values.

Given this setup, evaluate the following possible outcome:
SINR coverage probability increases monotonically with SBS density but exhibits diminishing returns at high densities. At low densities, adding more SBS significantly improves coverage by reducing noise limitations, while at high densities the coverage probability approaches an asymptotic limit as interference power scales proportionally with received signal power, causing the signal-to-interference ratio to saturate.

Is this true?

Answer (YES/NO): NO